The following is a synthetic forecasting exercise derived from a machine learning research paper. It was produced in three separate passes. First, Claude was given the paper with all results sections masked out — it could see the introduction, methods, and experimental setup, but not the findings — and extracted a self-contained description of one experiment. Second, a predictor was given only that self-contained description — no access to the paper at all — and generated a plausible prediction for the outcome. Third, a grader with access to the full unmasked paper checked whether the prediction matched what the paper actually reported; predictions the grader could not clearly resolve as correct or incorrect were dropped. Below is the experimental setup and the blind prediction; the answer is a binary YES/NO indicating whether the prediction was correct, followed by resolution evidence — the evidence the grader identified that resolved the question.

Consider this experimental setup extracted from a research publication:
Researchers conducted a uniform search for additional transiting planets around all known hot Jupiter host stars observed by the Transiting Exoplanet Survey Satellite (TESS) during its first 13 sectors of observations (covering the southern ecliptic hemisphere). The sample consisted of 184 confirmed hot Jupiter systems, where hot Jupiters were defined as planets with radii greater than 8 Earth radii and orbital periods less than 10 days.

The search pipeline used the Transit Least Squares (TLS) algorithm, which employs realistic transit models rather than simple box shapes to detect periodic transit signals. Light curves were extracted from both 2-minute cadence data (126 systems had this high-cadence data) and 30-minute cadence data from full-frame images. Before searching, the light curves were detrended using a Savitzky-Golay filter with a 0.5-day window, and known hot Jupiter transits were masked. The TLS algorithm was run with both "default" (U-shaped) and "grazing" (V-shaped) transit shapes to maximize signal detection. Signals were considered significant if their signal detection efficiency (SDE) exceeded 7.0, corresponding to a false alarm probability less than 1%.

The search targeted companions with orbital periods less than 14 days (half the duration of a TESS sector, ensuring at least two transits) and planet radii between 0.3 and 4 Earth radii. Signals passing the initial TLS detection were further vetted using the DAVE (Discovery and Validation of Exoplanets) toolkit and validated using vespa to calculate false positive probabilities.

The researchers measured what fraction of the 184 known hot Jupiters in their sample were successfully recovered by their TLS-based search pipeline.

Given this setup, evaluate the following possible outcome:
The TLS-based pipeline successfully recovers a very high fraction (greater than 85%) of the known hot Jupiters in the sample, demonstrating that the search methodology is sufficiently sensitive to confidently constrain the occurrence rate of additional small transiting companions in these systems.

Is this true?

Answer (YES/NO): YES